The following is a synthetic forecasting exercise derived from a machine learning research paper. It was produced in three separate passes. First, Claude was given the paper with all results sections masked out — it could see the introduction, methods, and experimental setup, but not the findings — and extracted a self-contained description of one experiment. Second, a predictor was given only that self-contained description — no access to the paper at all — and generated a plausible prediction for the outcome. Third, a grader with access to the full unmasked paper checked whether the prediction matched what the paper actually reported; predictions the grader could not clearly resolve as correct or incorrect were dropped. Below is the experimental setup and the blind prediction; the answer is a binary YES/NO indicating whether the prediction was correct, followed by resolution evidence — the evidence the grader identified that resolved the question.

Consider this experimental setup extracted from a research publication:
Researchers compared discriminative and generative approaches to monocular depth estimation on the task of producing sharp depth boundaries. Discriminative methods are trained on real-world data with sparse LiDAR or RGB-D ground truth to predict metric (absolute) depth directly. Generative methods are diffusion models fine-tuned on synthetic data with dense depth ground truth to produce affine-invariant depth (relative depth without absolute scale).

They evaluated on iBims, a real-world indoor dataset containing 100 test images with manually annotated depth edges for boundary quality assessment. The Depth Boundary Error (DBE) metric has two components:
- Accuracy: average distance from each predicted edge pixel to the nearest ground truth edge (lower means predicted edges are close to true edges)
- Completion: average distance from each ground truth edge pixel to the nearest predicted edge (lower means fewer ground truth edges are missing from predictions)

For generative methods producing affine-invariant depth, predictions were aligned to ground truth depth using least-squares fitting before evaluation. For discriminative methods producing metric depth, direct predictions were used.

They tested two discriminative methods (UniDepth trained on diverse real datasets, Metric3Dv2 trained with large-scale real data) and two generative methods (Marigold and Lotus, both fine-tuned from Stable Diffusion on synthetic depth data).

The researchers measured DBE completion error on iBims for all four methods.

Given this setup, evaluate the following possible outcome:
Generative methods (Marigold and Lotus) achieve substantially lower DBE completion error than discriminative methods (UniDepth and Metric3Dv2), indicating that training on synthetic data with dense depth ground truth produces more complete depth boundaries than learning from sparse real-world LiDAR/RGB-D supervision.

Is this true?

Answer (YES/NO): NO